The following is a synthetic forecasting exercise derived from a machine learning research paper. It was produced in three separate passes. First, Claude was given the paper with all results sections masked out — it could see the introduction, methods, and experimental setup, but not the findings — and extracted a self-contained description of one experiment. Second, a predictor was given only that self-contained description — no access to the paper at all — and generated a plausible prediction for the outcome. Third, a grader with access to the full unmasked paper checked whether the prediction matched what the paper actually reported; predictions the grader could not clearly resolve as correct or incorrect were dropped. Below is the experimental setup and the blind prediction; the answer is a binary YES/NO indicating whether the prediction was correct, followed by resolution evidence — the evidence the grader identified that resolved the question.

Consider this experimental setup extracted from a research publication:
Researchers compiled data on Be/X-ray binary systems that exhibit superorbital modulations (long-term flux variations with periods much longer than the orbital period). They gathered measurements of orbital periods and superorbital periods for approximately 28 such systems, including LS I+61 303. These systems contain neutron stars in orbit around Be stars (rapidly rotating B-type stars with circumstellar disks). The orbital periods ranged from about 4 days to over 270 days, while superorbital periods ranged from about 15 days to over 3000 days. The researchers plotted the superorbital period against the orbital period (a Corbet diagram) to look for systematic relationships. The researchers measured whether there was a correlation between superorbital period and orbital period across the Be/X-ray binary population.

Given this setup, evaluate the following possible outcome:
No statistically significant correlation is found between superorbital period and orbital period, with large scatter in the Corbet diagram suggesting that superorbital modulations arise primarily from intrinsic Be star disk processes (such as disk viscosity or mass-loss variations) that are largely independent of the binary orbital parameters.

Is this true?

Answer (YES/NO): NO